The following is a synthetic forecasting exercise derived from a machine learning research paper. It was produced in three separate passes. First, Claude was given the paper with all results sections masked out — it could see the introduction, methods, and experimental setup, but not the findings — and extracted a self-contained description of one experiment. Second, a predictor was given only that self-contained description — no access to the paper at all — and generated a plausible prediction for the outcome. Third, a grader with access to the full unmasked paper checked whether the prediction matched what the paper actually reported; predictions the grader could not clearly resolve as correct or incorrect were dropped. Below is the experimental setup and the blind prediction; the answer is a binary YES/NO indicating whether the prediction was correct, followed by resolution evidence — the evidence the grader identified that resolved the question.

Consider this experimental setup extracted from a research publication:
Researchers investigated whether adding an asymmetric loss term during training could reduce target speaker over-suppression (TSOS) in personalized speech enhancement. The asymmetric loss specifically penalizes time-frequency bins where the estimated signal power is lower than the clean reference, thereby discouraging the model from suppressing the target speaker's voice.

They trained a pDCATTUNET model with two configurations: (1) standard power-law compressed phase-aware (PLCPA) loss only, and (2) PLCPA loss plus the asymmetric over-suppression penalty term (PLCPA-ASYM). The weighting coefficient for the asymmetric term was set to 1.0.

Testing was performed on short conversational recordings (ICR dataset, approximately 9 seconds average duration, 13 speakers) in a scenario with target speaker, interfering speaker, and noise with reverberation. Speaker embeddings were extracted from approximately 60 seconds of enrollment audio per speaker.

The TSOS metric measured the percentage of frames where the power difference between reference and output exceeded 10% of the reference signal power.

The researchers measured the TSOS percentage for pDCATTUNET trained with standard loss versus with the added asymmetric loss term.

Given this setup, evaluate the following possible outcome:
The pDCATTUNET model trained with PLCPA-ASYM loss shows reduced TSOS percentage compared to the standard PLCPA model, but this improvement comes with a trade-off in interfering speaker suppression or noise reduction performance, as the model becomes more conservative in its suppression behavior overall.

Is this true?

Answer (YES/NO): NO